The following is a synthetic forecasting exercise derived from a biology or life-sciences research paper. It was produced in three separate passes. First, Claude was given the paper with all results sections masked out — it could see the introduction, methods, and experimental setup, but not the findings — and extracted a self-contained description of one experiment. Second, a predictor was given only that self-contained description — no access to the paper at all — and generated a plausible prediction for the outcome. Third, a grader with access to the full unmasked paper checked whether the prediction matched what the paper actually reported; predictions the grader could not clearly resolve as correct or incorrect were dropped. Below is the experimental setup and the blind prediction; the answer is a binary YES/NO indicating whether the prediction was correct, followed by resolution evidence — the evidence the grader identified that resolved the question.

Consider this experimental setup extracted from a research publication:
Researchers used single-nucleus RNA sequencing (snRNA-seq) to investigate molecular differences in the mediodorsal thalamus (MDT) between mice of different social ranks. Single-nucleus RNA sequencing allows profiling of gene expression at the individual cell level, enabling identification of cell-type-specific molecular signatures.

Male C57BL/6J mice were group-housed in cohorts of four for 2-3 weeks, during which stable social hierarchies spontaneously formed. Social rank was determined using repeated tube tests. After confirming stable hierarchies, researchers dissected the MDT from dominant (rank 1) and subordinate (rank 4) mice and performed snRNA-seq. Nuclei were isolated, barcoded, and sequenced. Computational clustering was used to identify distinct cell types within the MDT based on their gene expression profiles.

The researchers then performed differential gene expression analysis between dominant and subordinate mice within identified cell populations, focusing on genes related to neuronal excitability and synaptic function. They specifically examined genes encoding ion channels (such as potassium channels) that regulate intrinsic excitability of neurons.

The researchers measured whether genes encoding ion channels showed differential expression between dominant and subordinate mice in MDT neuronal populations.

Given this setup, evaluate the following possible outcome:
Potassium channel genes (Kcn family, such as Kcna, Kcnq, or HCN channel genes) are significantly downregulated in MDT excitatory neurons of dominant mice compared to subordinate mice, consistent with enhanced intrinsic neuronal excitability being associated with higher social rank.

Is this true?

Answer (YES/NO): NO